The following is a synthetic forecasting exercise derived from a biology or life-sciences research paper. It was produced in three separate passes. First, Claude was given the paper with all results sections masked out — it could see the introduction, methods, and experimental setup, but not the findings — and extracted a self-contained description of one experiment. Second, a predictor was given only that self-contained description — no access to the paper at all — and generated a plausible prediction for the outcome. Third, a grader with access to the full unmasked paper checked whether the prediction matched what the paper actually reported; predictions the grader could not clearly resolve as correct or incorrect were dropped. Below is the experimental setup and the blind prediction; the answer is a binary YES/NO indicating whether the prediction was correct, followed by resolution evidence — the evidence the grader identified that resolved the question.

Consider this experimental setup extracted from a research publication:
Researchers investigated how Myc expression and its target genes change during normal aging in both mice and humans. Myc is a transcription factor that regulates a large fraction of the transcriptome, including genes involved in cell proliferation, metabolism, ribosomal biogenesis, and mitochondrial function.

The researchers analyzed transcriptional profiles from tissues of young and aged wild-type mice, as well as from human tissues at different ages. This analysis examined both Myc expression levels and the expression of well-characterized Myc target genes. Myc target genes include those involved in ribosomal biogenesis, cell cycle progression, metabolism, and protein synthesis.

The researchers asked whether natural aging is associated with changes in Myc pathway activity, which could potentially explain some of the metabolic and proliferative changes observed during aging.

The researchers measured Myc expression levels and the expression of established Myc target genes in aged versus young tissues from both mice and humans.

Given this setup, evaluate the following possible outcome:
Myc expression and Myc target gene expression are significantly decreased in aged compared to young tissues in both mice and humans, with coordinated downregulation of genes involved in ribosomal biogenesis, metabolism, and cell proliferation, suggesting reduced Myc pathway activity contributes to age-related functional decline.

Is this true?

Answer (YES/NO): YES